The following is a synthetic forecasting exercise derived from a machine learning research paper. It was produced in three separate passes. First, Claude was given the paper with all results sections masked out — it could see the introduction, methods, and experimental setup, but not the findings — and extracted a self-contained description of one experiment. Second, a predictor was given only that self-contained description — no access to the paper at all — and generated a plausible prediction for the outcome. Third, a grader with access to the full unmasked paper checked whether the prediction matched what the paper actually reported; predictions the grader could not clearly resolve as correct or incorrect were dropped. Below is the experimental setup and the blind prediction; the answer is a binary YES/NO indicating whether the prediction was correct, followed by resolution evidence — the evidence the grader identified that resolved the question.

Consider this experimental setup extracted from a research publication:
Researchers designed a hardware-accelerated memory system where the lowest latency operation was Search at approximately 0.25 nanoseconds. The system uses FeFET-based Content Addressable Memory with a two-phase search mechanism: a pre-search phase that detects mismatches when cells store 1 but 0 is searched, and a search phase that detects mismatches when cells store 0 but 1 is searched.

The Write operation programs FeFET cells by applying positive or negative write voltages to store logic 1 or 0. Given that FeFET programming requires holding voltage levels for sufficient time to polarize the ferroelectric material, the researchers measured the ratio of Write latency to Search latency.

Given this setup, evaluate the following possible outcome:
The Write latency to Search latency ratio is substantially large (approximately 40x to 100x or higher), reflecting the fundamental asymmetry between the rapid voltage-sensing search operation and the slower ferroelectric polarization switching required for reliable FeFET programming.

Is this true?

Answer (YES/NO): YES